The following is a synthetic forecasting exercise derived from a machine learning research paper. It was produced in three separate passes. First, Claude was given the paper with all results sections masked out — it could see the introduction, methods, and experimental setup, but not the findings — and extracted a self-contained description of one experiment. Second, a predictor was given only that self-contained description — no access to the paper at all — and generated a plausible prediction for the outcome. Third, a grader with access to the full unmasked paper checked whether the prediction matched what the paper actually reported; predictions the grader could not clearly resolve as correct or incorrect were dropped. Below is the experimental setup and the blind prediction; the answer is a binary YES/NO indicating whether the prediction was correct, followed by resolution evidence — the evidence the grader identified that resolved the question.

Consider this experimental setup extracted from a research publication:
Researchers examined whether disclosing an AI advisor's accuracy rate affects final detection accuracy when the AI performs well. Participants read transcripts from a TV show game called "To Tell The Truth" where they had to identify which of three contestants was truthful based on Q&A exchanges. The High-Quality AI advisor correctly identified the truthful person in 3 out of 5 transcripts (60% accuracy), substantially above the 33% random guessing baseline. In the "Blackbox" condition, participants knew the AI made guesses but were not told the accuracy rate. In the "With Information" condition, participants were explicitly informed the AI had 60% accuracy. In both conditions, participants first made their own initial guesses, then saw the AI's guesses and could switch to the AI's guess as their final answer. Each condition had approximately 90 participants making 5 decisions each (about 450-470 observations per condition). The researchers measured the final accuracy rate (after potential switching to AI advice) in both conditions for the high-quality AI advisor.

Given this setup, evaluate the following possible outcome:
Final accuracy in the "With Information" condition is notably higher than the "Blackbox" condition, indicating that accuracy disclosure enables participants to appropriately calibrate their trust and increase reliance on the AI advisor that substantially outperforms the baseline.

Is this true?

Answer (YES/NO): NO